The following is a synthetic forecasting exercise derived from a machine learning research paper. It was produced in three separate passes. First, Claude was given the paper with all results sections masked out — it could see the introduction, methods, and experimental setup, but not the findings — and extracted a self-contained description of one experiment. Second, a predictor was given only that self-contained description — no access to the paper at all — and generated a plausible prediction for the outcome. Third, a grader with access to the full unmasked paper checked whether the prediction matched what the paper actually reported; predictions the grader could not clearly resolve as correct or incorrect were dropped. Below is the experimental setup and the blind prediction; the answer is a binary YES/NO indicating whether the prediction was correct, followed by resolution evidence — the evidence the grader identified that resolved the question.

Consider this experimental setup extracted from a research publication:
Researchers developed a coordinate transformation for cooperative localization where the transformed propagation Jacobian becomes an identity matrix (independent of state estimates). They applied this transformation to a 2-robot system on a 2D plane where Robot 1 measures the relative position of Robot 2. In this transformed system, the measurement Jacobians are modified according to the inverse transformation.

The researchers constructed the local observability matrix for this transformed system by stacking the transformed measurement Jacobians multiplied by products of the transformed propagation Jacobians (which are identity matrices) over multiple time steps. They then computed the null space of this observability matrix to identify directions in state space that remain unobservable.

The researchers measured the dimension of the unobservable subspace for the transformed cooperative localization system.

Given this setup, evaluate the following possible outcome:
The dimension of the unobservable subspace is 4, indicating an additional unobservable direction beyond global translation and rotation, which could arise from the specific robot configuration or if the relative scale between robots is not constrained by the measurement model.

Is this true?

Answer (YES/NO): NO